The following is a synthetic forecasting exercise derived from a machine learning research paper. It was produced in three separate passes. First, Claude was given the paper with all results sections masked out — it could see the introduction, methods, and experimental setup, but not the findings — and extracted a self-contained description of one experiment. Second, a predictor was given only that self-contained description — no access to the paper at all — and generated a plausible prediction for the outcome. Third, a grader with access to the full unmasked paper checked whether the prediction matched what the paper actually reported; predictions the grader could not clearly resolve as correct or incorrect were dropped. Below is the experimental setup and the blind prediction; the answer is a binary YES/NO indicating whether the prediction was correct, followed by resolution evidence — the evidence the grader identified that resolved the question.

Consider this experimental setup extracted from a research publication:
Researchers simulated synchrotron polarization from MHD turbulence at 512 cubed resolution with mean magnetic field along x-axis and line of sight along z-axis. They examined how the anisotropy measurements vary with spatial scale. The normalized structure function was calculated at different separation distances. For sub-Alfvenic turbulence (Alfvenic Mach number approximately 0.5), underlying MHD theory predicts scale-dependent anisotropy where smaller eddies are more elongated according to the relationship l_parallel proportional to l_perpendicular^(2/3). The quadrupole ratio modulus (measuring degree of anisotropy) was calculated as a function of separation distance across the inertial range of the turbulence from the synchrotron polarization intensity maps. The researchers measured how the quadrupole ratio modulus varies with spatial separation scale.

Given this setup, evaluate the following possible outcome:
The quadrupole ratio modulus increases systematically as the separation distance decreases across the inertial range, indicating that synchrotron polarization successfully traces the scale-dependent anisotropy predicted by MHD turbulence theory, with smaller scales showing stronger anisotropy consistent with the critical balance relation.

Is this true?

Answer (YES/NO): YES